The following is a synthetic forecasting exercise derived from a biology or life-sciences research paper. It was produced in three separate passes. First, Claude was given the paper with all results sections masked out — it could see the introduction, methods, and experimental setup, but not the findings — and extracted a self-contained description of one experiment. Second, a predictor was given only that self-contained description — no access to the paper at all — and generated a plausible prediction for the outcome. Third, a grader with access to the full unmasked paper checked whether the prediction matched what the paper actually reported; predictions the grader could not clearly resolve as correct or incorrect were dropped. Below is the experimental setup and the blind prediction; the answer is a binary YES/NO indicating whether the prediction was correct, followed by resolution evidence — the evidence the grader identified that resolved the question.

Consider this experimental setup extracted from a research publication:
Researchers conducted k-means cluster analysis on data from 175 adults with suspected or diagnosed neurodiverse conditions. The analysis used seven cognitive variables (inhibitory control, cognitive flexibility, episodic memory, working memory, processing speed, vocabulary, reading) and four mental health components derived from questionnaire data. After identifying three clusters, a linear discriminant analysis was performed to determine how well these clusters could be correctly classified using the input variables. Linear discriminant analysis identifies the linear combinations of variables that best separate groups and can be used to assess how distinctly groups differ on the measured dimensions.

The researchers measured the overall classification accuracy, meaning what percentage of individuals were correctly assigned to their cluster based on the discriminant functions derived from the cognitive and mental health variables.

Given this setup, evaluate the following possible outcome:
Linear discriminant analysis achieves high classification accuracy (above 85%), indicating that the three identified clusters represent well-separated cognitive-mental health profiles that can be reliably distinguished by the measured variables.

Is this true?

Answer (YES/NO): YES